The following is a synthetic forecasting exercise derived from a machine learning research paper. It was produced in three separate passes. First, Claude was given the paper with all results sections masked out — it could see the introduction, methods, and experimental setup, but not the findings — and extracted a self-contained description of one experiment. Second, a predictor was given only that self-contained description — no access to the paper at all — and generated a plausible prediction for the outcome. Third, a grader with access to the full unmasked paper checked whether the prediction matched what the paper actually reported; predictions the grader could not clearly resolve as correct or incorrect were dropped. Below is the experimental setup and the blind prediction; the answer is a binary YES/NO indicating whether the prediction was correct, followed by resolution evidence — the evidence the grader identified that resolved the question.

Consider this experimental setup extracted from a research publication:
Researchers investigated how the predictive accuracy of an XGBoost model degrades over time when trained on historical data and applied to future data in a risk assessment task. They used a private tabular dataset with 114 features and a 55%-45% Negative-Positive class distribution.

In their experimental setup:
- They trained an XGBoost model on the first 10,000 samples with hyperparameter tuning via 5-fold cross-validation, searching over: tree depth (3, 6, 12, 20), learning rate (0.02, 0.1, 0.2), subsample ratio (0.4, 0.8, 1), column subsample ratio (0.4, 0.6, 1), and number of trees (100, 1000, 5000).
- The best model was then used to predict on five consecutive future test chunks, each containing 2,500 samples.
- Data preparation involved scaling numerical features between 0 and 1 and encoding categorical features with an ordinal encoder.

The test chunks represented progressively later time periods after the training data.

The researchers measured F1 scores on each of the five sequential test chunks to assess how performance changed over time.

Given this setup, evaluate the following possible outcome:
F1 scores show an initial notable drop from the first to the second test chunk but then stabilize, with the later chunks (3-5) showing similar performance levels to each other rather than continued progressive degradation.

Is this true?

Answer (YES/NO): NO